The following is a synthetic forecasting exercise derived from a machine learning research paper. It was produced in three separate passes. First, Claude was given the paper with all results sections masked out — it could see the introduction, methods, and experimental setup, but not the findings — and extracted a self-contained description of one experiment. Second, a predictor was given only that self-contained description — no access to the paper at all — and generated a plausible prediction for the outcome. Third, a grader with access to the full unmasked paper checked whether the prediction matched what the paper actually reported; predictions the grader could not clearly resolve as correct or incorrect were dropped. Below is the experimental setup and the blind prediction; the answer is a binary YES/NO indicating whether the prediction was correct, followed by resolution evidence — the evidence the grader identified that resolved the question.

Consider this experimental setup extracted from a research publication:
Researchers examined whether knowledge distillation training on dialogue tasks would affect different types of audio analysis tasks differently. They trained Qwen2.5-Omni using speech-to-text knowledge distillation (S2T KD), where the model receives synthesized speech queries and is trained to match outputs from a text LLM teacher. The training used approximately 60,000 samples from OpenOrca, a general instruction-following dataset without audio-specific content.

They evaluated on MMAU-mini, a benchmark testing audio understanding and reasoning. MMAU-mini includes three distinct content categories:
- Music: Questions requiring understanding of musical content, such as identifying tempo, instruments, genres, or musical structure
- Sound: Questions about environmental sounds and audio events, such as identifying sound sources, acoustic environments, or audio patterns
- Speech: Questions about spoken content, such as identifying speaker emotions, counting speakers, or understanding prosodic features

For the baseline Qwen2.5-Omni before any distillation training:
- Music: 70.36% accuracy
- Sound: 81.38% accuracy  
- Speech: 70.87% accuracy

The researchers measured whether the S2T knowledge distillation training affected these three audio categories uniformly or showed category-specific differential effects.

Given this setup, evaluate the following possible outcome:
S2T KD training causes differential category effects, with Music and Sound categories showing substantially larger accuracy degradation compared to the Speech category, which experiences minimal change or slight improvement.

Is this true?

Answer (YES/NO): NO